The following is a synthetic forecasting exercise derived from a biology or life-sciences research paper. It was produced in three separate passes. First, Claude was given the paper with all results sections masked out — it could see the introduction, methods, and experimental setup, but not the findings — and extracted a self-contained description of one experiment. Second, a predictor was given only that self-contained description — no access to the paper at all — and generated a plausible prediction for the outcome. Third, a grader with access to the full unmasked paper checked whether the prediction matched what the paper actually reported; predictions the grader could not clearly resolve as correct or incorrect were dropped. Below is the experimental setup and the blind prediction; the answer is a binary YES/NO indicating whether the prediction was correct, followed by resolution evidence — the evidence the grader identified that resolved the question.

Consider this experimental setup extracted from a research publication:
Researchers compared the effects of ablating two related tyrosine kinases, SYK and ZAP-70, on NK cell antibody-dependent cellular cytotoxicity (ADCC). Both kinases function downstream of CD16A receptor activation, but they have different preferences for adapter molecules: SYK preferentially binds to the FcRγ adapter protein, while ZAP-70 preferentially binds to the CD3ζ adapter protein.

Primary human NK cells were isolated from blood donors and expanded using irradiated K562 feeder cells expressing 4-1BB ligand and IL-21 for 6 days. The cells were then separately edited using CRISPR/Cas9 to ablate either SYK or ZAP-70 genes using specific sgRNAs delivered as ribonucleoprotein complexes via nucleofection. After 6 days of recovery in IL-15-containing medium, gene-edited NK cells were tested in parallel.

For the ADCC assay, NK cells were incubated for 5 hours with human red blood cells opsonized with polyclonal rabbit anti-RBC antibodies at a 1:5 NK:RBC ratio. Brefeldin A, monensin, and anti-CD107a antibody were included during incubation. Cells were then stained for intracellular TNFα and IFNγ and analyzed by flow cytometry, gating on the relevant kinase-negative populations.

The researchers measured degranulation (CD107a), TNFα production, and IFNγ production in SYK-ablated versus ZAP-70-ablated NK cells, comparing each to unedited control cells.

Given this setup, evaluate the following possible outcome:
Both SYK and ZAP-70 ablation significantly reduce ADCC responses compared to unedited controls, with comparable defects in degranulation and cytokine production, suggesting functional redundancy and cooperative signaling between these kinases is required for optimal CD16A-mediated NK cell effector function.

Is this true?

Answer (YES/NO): NO